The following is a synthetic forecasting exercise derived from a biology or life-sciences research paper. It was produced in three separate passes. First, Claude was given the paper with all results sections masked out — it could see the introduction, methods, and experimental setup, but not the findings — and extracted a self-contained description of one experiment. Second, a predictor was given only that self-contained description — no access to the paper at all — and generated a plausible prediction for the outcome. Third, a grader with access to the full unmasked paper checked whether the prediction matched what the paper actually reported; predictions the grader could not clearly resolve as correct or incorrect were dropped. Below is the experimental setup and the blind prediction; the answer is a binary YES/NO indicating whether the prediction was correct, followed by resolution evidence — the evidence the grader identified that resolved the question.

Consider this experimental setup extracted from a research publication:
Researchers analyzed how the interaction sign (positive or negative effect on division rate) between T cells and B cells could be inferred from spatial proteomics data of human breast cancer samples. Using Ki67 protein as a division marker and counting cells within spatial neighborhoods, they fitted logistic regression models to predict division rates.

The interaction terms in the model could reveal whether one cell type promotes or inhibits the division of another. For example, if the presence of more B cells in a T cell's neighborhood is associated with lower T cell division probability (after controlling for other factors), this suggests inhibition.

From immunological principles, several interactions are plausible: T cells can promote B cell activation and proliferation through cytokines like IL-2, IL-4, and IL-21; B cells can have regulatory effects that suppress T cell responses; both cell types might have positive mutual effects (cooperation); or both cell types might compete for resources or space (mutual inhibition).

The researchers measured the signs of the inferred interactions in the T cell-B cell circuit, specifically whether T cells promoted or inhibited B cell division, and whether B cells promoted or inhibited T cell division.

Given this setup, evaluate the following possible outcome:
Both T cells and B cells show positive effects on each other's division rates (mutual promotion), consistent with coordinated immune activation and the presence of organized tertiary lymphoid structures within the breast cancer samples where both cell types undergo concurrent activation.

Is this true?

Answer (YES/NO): NO